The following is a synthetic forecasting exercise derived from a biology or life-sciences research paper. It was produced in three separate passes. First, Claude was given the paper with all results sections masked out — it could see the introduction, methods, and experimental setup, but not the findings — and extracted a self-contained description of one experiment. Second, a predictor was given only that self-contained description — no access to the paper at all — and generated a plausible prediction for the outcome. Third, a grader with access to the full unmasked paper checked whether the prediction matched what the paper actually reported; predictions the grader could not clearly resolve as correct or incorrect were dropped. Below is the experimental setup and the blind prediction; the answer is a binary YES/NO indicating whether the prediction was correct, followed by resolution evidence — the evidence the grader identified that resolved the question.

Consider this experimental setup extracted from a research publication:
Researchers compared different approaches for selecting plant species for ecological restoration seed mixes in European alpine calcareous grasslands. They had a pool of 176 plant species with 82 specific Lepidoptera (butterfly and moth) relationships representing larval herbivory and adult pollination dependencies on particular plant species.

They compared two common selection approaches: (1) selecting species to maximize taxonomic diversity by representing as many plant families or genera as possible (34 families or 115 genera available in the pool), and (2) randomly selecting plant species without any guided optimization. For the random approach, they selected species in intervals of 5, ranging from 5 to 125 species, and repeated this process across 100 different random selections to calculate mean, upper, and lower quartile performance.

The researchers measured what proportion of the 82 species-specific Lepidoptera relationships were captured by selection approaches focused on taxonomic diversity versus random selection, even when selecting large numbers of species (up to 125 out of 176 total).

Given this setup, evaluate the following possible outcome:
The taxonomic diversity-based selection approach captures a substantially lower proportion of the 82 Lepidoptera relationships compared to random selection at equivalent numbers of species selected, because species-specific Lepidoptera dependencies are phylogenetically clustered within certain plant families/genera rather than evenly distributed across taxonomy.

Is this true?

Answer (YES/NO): NO